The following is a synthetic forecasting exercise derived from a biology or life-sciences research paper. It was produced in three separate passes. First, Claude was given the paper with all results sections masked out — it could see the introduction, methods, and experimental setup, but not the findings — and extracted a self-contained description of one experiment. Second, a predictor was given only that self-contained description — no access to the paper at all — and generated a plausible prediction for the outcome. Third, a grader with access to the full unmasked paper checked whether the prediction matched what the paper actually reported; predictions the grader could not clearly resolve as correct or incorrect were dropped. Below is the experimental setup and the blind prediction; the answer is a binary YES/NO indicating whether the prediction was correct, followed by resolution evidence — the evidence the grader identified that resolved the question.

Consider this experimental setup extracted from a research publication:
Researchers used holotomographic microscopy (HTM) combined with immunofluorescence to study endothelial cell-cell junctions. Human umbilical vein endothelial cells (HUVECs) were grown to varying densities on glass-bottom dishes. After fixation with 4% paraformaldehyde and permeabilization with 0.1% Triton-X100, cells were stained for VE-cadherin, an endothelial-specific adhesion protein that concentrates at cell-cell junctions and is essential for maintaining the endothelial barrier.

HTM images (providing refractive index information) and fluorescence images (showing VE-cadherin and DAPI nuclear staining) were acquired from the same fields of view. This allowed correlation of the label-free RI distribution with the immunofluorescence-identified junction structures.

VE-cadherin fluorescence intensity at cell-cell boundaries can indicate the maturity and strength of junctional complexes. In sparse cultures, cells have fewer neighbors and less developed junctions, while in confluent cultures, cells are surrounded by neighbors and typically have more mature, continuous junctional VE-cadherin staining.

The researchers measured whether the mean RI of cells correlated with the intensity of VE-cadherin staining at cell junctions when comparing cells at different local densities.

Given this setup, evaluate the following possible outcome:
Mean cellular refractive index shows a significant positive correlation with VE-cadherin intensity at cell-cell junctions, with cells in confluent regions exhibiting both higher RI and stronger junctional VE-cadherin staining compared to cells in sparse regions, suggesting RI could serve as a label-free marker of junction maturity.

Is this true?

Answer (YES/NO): NO